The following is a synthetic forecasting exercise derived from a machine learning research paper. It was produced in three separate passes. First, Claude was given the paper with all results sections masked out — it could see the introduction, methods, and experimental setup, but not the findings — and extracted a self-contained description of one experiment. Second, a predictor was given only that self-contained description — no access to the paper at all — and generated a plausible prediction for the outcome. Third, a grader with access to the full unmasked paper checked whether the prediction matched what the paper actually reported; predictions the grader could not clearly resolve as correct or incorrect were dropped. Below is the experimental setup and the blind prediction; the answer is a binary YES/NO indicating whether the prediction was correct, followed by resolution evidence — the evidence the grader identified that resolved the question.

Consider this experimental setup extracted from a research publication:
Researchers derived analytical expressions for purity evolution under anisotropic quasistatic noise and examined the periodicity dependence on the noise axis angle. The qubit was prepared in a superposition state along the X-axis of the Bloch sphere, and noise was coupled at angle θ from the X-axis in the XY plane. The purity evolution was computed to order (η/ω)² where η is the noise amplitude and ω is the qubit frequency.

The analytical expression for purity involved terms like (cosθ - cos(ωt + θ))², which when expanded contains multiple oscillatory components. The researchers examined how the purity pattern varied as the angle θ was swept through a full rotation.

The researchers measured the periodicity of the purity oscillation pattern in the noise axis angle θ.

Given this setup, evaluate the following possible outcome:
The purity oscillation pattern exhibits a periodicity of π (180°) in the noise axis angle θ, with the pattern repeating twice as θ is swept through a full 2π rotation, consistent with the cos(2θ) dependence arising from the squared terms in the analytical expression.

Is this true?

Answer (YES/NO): YES